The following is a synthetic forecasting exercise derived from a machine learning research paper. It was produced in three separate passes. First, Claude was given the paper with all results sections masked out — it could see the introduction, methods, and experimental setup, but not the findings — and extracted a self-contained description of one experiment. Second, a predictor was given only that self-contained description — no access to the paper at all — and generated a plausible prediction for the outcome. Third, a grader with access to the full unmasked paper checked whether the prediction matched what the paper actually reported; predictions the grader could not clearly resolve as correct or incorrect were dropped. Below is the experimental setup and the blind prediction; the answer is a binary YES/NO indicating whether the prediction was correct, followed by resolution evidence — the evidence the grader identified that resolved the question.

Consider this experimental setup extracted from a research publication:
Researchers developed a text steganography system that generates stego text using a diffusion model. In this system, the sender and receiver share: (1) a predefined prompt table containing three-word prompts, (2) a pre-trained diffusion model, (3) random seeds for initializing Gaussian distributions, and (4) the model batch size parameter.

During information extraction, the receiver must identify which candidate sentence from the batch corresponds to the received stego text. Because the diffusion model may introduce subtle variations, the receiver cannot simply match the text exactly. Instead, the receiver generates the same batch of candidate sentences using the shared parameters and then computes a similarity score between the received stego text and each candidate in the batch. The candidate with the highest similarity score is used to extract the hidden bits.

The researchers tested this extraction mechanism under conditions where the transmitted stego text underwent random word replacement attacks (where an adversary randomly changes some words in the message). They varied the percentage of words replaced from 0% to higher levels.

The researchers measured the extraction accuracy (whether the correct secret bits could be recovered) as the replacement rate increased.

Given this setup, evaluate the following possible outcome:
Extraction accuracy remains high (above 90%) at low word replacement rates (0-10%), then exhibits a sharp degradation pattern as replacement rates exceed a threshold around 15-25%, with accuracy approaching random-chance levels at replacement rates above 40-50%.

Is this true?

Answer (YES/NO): NO